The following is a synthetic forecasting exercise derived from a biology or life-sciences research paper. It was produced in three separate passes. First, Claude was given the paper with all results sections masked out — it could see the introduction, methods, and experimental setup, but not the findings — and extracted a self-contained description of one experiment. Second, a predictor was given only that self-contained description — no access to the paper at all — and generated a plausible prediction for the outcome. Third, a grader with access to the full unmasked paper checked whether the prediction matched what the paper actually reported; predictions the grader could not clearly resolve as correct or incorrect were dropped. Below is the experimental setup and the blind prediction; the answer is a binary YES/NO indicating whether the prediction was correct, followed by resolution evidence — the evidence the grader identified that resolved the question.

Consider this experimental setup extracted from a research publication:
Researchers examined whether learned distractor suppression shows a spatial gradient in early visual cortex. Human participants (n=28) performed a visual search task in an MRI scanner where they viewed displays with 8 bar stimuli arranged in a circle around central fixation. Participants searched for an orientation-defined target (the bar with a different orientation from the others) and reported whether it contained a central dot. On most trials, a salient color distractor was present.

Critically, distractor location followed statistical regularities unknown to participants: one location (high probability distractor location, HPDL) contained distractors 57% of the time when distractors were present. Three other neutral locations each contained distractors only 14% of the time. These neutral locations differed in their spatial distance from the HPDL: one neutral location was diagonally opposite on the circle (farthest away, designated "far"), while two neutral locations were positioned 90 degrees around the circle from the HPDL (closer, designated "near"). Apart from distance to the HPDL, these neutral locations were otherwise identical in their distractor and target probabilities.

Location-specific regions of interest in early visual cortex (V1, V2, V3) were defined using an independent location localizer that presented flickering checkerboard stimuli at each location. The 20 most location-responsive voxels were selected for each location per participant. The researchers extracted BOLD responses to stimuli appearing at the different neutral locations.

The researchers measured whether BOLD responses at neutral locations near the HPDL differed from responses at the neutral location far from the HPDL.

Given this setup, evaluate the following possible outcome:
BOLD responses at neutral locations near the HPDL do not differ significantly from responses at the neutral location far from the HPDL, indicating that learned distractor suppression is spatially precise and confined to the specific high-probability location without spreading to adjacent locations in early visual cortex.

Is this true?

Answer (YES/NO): NO